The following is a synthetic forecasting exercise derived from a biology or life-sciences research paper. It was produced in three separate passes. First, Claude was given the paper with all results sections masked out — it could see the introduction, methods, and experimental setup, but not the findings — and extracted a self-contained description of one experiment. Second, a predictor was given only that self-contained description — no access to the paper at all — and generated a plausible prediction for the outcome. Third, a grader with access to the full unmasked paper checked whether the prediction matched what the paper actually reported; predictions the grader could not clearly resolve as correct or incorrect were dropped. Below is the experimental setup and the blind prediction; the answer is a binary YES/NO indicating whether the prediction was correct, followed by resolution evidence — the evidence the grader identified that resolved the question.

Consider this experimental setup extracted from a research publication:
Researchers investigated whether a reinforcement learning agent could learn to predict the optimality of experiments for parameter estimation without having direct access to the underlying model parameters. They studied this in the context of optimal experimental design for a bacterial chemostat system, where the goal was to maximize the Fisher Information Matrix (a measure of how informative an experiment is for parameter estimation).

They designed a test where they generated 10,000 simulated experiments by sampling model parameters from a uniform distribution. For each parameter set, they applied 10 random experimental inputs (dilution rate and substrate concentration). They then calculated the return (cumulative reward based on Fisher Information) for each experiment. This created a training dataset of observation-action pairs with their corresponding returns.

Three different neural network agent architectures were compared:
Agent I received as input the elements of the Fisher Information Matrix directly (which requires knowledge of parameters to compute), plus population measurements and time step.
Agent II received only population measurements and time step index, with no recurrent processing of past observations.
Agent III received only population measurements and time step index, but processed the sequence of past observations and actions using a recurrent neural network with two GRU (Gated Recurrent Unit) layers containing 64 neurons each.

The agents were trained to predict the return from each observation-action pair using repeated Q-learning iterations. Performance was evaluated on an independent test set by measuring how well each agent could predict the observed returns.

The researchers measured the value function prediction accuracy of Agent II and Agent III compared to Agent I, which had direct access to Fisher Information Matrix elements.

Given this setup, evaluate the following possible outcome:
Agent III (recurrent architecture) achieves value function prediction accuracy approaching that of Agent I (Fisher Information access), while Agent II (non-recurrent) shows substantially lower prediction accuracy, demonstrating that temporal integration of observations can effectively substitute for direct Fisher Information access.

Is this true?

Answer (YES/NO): NO